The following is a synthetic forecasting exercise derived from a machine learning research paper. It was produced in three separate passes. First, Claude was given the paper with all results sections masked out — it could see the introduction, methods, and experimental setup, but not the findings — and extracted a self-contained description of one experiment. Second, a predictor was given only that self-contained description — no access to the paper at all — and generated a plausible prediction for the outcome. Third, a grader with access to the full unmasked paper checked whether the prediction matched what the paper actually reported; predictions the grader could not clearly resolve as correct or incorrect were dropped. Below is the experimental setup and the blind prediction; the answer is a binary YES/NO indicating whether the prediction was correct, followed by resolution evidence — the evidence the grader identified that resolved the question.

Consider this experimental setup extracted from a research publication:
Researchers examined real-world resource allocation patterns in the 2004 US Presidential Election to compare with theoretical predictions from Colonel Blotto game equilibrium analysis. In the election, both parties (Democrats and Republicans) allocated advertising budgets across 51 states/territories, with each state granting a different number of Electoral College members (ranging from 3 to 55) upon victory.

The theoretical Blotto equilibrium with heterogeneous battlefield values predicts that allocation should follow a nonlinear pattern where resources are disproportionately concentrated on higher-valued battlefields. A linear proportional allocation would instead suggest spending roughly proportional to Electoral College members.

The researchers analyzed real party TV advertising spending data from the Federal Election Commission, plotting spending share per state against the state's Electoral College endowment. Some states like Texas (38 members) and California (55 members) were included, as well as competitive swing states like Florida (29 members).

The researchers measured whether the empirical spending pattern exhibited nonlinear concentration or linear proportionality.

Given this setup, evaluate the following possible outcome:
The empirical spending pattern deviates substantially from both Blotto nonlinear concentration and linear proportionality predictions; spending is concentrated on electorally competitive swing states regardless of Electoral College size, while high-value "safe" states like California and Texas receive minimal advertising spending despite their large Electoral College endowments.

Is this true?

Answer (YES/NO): NO